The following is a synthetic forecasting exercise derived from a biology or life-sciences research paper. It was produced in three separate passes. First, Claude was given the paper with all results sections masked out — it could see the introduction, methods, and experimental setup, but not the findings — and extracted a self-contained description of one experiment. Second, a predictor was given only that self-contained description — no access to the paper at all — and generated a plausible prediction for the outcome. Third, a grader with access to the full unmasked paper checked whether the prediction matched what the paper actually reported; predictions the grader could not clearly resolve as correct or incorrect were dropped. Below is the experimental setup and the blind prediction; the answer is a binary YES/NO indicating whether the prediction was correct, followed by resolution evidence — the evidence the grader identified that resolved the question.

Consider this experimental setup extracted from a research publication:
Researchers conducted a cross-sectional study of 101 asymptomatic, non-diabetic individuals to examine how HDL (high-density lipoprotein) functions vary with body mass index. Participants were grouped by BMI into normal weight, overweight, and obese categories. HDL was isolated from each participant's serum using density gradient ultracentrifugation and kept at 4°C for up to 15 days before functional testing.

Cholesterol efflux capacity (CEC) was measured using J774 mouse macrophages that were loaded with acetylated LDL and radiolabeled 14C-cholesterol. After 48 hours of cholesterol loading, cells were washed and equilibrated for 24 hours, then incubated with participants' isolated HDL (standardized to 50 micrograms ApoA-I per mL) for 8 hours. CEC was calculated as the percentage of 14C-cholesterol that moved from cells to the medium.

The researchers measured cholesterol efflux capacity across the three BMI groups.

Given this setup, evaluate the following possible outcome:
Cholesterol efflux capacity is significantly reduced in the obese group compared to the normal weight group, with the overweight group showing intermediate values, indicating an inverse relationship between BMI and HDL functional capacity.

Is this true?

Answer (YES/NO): YES